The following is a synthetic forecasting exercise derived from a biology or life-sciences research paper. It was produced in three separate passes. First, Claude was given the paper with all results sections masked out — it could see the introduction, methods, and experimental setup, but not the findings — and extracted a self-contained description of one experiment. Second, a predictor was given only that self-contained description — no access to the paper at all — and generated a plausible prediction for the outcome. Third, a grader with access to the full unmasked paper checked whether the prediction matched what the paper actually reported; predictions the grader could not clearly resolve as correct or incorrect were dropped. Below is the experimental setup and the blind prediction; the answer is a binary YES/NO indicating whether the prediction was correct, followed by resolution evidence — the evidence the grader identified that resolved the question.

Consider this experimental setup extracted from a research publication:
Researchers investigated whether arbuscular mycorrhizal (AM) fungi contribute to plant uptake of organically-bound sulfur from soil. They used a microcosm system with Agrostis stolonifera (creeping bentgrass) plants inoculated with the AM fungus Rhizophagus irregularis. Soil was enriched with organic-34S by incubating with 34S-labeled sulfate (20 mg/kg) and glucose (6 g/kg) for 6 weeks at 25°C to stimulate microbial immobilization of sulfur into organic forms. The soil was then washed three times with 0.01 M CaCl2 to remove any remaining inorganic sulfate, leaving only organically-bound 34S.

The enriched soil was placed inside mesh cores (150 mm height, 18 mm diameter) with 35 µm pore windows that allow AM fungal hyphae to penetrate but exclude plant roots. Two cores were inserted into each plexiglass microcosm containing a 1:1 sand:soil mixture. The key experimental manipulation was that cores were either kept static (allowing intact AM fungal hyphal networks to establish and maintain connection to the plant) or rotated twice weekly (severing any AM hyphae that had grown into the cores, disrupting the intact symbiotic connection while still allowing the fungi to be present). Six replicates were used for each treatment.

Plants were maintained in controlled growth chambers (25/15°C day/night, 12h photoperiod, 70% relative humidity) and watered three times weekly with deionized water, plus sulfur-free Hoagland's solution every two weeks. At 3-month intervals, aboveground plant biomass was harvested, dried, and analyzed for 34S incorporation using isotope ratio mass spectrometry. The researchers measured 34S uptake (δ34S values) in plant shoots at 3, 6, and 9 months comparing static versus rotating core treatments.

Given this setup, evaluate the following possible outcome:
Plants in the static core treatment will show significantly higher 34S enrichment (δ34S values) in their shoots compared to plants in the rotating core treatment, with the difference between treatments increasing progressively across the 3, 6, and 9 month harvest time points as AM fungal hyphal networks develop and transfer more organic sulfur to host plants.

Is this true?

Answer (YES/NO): NO